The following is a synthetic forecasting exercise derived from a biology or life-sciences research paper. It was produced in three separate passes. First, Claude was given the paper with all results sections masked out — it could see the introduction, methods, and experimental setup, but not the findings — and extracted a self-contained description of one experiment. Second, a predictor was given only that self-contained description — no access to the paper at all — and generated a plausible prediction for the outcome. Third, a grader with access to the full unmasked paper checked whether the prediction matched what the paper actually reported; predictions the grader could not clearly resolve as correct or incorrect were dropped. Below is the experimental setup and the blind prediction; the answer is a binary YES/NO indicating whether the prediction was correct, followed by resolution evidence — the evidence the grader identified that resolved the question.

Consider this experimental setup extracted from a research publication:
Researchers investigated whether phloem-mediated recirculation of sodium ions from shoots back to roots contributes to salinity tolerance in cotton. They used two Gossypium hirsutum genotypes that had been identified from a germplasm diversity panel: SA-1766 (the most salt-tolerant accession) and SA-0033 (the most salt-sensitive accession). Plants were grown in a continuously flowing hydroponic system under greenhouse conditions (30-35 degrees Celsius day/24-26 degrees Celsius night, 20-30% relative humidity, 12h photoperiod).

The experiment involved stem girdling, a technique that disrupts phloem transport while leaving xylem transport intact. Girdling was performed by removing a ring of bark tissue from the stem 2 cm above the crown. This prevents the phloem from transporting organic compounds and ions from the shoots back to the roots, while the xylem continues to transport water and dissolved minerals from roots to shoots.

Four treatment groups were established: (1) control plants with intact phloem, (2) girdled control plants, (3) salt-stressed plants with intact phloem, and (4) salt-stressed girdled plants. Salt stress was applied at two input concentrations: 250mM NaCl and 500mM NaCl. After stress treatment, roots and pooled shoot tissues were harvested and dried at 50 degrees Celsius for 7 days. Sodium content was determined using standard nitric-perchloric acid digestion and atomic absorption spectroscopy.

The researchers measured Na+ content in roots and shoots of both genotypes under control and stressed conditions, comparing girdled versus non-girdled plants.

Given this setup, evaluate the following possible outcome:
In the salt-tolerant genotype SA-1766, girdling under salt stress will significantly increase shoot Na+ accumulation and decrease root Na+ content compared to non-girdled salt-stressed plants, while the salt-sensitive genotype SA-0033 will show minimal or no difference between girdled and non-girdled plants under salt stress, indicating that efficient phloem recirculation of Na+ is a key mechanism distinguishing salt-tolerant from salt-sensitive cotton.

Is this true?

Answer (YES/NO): NO